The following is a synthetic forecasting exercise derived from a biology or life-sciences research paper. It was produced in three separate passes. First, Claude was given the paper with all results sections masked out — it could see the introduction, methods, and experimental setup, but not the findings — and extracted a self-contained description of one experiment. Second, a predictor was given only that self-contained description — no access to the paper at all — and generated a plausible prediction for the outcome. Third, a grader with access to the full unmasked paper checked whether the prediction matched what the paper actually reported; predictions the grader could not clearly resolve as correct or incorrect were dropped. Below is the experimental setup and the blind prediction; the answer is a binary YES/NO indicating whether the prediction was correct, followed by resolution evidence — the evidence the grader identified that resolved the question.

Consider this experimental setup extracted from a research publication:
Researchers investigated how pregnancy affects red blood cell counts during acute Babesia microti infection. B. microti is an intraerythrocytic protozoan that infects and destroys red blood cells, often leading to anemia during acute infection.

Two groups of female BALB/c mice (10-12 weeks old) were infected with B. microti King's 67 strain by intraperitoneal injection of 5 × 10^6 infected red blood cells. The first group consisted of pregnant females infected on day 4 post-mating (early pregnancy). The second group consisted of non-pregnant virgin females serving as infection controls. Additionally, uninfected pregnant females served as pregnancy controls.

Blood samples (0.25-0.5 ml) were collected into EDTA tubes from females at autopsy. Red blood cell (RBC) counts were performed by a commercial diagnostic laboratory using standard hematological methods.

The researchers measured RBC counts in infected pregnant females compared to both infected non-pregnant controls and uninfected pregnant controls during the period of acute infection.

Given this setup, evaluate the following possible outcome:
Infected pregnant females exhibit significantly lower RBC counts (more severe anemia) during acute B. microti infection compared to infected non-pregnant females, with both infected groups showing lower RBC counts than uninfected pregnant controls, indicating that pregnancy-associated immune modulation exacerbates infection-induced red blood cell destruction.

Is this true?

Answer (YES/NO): NO